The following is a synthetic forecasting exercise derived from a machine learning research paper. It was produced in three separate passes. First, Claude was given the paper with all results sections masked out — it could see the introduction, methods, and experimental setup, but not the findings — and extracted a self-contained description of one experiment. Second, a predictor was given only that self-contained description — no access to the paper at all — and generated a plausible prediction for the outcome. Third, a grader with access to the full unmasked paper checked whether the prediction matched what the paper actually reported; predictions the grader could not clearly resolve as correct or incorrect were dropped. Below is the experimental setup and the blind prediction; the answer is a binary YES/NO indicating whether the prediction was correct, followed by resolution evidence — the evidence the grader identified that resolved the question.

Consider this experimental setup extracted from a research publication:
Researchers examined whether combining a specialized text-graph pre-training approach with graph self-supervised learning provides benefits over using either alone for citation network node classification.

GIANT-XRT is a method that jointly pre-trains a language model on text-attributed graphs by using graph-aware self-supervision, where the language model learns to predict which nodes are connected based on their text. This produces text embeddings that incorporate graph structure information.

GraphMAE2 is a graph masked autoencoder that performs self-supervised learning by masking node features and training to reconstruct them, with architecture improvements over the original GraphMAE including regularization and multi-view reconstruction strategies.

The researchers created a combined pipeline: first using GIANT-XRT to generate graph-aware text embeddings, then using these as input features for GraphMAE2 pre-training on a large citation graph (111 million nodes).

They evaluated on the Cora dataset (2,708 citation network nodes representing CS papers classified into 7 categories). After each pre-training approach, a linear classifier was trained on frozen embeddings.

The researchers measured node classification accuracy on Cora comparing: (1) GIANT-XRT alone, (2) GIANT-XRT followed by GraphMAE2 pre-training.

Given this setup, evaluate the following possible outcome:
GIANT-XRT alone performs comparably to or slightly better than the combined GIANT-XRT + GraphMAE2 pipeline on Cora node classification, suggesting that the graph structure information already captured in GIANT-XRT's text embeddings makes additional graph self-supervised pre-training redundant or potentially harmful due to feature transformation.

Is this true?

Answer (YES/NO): NO